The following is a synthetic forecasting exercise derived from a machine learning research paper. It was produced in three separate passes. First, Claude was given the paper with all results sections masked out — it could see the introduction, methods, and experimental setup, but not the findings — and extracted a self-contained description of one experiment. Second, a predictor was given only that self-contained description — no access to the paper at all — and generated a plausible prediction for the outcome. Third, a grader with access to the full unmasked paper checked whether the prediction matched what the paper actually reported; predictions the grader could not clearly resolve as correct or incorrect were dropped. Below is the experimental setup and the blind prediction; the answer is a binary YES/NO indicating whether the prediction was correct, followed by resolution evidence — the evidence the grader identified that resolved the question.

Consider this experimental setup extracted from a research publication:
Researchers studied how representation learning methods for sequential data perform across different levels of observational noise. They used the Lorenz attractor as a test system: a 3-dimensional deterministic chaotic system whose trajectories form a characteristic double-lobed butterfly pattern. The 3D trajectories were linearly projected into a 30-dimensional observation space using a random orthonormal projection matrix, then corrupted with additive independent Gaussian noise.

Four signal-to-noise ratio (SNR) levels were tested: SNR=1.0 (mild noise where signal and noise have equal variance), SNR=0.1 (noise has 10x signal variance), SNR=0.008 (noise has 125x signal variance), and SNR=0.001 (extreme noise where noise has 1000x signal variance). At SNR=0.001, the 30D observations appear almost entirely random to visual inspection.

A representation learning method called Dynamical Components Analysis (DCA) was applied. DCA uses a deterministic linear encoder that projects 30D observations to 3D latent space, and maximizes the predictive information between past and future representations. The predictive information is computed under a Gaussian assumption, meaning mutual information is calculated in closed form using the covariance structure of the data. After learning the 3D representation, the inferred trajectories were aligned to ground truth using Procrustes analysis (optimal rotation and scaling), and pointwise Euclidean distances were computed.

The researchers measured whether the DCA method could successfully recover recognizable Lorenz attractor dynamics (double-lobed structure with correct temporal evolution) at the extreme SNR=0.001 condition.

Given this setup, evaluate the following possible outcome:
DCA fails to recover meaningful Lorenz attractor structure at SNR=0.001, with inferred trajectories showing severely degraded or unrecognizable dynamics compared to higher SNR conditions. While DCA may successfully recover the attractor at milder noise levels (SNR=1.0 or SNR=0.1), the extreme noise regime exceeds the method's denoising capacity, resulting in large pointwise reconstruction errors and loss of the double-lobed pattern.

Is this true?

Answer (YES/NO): YES